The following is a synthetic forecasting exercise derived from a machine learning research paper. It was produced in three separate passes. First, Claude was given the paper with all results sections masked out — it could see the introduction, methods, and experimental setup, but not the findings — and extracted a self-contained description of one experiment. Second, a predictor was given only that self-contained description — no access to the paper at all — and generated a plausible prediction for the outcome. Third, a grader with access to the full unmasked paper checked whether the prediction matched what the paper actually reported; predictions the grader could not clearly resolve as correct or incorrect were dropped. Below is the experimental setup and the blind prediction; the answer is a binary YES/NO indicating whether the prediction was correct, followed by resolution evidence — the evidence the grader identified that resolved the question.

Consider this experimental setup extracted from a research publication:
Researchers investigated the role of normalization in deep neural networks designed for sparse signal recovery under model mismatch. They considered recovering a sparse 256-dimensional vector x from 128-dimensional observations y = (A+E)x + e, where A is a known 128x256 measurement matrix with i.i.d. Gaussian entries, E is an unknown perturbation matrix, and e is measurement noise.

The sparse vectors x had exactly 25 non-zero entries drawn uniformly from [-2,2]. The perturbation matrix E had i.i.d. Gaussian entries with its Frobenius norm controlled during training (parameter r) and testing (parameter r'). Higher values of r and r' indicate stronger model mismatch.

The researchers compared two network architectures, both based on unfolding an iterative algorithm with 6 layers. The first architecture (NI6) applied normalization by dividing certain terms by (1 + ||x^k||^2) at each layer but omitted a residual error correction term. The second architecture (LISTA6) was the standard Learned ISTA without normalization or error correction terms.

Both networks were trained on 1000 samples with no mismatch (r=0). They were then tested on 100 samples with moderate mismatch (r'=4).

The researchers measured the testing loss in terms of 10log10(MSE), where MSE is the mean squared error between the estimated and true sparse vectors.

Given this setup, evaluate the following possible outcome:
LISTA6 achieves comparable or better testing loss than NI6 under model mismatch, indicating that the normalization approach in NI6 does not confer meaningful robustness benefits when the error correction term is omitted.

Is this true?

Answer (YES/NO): NO